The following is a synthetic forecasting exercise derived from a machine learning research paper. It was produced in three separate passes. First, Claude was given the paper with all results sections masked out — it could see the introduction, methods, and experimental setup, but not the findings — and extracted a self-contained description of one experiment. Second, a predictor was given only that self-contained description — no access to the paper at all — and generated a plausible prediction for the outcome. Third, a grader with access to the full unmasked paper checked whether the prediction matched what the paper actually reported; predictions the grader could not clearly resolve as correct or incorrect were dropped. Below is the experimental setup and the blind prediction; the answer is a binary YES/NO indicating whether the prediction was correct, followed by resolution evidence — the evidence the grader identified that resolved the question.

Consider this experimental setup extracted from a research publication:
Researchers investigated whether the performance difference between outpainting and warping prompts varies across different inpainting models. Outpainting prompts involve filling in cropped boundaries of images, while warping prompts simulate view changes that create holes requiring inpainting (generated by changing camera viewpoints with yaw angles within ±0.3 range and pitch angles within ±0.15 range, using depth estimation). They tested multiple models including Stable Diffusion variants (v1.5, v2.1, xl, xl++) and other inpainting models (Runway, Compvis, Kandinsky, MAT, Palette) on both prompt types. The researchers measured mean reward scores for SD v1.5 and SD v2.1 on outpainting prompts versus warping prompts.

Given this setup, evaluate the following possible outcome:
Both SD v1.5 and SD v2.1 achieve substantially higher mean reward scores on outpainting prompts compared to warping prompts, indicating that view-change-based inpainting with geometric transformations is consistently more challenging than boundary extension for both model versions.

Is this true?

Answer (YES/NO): NO